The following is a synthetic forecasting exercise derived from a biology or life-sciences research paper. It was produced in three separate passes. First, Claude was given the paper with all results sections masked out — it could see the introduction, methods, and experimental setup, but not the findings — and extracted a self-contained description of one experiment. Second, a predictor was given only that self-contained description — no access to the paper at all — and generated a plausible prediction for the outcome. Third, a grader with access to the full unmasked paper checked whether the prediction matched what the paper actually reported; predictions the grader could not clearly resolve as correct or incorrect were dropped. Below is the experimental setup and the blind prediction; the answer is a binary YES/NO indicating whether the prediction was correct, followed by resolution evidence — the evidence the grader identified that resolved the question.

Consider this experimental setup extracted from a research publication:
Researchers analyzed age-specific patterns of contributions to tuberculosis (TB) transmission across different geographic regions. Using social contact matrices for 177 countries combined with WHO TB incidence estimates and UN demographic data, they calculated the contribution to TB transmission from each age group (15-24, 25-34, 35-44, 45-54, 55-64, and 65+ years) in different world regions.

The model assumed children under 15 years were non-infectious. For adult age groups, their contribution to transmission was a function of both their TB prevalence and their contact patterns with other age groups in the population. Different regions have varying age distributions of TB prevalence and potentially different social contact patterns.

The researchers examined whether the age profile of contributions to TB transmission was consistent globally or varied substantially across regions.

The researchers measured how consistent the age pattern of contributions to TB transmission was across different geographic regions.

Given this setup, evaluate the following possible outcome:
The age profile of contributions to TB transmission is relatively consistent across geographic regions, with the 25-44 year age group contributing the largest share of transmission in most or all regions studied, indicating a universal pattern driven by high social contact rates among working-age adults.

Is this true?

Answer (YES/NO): NO